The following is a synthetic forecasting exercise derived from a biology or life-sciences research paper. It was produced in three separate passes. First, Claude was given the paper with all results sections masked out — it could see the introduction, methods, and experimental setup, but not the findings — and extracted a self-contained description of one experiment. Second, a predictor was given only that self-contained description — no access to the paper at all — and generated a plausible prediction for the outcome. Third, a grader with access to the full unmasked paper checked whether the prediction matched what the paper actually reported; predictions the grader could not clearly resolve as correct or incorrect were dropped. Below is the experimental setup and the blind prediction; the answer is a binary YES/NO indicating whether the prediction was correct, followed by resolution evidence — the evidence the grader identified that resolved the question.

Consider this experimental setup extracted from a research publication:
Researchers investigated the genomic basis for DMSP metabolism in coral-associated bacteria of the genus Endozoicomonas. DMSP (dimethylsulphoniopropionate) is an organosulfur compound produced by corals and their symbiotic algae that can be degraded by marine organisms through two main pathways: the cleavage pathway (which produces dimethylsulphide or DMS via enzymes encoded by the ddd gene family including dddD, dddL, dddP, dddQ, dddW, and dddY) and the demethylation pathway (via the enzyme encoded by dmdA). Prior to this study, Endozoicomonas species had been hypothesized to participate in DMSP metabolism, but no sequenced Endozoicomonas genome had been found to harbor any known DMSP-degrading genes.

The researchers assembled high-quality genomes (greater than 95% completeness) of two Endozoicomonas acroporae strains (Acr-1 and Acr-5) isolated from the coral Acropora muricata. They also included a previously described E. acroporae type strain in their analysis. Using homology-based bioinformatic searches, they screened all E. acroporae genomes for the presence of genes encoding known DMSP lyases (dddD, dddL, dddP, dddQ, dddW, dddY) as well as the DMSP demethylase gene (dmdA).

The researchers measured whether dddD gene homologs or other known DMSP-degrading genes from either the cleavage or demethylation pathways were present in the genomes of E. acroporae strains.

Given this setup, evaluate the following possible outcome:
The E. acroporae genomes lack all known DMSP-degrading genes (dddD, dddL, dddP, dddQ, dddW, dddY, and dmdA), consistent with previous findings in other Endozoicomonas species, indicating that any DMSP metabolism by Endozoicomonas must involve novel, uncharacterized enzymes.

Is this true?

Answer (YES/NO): NO